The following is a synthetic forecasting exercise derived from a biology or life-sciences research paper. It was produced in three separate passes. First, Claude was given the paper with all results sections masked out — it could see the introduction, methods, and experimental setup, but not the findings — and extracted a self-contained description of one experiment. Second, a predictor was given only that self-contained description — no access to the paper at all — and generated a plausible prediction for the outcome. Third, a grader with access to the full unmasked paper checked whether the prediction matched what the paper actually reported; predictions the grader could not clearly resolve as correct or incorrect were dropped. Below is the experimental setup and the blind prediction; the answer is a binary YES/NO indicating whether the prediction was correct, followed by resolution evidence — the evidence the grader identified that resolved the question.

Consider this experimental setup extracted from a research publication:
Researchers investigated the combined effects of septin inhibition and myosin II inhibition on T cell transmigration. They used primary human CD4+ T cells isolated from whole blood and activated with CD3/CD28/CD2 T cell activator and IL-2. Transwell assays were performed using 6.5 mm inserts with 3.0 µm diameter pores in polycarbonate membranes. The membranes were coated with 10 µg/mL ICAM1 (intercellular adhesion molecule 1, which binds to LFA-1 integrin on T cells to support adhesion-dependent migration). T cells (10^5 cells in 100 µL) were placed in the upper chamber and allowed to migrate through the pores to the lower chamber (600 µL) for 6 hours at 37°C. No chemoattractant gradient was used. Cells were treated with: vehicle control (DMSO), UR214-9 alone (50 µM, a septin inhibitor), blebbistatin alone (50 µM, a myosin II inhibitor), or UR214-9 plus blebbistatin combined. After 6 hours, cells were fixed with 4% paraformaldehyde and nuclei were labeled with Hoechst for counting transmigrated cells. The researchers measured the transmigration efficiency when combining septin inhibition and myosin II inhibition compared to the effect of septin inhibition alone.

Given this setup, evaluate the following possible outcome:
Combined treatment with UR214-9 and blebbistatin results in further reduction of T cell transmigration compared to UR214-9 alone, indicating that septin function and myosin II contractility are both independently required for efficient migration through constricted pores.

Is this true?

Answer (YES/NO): YES